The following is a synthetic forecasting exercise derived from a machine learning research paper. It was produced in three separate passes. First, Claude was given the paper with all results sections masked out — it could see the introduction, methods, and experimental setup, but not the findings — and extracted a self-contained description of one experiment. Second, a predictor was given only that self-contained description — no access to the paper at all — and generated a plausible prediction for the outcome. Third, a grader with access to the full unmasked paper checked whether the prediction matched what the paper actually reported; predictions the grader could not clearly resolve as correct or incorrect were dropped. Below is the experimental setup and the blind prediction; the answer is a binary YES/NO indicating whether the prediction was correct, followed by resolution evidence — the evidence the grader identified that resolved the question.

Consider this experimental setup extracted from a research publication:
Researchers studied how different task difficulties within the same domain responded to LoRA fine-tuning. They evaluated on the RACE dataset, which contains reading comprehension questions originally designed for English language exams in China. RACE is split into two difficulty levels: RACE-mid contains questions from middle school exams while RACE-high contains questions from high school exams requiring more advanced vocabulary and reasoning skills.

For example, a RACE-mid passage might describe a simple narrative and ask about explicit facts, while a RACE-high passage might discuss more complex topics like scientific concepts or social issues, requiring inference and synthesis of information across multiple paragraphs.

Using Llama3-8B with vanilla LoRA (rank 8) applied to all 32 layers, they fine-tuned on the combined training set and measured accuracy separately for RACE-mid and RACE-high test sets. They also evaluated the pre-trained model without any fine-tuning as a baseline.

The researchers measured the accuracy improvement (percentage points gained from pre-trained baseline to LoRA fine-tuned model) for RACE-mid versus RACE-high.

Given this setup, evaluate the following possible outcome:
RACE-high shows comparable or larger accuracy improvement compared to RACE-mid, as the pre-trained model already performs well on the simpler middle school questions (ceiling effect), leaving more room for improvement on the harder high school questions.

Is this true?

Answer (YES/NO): YES